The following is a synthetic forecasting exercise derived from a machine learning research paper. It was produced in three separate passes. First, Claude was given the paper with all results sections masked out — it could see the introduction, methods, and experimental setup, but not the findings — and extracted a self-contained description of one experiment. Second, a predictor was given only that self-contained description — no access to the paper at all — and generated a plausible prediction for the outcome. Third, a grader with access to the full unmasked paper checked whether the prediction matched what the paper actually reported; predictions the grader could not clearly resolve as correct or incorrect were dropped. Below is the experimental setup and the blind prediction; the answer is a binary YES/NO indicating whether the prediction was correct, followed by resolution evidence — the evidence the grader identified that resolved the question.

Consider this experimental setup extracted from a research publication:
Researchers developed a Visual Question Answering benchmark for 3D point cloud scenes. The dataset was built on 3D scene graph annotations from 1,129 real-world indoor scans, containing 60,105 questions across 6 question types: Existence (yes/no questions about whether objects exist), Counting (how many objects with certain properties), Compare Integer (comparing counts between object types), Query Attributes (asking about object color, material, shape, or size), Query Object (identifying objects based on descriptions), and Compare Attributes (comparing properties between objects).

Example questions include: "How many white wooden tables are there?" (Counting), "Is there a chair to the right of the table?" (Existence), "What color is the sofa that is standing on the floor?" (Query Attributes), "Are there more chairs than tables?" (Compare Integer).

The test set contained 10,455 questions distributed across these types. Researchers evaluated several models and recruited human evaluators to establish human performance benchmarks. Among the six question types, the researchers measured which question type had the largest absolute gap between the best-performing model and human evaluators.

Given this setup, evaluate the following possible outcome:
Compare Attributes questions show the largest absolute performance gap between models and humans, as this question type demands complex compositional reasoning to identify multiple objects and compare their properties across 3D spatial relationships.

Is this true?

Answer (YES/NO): NO